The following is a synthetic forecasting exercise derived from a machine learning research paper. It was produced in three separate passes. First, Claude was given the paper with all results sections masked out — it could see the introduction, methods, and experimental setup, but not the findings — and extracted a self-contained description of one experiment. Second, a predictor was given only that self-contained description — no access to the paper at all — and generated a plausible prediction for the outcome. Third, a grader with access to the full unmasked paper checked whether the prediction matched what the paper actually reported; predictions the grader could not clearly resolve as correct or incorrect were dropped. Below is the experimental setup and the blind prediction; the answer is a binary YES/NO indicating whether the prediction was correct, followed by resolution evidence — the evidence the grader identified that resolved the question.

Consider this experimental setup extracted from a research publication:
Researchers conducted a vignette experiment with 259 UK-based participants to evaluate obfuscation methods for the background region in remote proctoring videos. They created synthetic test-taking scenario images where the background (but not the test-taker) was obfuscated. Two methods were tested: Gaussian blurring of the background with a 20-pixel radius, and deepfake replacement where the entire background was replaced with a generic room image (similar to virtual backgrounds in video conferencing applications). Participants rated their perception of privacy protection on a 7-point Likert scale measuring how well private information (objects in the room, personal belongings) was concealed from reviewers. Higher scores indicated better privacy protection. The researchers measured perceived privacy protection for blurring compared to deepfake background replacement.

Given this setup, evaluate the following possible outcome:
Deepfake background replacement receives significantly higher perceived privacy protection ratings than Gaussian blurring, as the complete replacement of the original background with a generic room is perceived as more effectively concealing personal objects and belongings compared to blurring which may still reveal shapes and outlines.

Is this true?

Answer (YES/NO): YES